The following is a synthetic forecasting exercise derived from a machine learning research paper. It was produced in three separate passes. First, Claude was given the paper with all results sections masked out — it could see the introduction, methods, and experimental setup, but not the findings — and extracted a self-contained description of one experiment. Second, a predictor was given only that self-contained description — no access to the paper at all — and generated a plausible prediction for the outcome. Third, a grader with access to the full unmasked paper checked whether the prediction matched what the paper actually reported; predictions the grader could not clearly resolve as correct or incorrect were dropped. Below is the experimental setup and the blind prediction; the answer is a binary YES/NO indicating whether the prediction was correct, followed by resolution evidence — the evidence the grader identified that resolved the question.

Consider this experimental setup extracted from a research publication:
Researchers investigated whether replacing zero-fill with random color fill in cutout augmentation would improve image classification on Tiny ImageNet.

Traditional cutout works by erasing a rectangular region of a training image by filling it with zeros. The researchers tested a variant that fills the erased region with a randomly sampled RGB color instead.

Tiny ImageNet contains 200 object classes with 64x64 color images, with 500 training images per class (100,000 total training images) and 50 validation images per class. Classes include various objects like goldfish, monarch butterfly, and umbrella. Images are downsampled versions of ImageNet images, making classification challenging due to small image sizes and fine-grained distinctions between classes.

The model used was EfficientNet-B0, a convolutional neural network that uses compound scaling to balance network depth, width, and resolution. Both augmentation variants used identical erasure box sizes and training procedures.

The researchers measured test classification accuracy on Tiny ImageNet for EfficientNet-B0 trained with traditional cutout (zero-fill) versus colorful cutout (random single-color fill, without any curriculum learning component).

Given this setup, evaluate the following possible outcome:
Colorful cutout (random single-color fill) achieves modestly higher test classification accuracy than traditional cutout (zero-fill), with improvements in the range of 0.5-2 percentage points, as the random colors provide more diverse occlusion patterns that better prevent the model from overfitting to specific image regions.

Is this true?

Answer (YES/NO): NO